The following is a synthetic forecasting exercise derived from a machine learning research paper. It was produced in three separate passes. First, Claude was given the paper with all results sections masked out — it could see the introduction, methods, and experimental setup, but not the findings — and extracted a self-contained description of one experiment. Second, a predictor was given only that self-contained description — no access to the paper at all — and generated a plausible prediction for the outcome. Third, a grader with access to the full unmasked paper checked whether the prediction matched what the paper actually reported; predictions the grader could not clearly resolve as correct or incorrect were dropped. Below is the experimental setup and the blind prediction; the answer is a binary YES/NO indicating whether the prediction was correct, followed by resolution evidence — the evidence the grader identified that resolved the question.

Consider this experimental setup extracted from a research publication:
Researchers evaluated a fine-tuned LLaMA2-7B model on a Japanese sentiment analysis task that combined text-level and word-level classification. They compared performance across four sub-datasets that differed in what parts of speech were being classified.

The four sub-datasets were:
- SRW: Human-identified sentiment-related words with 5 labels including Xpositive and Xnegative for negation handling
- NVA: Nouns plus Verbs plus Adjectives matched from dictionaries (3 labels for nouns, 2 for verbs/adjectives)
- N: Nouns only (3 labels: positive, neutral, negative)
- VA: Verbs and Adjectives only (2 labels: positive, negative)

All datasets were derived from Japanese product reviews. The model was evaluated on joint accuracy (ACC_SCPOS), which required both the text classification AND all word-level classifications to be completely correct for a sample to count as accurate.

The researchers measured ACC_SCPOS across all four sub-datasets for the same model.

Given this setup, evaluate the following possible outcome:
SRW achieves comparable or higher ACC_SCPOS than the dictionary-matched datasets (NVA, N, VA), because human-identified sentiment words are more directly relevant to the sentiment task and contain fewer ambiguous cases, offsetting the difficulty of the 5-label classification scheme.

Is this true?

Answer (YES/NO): NO